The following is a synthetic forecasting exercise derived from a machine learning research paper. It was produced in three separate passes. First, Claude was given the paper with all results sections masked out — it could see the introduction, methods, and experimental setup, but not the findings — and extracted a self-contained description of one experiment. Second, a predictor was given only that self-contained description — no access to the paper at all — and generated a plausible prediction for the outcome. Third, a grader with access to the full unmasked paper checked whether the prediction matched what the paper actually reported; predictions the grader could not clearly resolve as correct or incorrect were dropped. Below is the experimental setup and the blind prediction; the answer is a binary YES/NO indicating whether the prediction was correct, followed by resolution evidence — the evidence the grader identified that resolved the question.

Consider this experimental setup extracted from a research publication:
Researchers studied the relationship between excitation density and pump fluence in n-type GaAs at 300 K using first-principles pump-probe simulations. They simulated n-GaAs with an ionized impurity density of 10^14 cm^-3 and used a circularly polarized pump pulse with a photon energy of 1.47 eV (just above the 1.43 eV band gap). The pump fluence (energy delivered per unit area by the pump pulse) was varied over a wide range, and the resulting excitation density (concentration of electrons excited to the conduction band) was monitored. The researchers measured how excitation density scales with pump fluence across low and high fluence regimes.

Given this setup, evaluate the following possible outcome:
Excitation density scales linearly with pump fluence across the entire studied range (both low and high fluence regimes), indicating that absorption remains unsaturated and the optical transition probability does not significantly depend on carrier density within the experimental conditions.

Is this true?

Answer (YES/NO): NO